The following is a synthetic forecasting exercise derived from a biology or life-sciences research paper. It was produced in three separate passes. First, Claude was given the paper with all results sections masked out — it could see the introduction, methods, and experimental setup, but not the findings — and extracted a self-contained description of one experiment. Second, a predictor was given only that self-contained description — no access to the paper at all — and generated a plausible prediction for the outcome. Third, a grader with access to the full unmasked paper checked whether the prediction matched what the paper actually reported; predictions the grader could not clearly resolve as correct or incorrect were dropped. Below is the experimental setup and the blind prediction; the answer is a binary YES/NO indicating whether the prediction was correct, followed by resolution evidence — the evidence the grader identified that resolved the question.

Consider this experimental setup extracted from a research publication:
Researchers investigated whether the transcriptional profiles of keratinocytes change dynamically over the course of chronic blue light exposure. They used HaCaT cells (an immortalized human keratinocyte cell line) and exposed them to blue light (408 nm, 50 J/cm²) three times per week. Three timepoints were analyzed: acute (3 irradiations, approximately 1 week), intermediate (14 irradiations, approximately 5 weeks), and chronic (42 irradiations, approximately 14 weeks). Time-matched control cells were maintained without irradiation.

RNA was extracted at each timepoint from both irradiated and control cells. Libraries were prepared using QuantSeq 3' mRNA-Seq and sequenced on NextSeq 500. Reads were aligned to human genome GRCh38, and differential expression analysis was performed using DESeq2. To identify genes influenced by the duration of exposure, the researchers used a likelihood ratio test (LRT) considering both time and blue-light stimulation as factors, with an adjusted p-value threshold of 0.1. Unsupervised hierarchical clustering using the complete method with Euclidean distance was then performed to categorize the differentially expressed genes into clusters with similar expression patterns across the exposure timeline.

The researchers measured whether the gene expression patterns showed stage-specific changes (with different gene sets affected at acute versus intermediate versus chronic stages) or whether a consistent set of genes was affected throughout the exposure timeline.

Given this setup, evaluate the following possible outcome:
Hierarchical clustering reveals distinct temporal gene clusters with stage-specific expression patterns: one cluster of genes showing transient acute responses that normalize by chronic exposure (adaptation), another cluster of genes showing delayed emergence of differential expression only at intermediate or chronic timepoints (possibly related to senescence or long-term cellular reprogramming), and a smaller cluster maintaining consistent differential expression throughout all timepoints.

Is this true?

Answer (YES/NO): YES